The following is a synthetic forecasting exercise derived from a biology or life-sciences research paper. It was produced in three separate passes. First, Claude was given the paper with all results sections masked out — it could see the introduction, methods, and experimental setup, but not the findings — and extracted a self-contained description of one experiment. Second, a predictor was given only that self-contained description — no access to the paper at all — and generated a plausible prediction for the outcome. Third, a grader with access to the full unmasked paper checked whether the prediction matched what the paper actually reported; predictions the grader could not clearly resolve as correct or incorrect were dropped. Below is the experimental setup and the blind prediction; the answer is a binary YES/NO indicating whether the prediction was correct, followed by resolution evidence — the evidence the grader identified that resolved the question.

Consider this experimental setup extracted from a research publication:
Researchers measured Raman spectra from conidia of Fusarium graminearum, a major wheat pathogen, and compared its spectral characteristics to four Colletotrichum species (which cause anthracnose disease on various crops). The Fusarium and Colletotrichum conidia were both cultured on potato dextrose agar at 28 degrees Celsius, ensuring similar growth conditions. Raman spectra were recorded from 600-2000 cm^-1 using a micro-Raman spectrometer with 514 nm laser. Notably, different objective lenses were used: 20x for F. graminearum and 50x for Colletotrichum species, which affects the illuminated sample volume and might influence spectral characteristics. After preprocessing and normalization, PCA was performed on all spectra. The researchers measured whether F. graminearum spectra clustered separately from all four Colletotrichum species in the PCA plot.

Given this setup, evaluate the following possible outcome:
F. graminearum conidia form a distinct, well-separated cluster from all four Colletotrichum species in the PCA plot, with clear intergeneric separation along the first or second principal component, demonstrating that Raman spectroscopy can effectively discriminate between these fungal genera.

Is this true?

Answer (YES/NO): NO